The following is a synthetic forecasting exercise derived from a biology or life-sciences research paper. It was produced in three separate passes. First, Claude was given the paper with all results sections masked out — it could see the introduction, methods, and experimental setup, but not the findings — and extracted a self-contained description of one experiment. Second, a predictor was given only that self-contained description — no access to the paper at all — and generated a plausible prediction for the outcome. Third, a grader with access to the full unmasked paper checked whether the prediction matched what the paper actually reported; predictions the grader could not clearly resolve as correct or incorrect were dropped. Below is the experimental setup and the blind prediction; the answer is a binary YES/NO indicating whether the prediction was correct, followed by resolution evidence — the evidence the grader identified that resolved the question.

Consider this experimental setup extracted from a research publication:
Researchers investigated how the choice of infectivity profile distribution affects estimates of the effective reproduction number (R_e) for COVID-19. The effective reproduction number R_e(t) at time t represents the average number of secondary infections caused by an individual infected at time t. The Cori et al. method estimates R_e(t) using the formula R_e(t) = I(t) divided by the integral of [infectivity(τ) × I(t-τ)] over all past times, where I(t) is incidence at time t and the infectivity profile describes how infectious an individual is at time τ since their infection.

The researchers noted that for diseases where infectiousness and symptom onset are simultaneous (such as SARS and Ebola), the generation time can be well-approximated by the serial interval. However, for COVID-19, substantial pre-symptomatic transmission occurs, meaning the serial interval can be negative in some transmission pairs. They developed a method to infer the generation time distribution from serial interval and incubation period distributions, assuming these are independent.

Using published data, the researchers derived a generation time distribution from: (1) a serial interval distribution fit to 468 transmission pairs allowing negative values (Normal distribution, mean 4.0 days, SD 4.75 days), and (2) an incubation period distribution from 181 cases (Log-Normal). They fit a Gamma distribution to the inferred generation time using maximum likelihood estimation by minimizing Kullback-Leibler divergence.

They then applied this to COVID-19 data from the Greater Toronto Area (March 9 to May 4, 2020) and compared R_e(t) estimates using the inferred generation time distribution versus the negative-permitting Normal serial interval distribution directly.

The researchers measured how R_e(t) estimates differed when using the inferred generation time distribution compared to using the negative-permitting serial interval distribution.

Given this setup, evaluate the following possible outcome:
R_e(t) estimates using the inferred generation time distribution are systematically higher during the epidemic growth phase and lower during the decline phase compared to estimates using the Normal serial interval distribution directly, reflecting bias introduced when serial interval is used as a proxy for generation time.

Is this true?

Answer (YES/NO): NO